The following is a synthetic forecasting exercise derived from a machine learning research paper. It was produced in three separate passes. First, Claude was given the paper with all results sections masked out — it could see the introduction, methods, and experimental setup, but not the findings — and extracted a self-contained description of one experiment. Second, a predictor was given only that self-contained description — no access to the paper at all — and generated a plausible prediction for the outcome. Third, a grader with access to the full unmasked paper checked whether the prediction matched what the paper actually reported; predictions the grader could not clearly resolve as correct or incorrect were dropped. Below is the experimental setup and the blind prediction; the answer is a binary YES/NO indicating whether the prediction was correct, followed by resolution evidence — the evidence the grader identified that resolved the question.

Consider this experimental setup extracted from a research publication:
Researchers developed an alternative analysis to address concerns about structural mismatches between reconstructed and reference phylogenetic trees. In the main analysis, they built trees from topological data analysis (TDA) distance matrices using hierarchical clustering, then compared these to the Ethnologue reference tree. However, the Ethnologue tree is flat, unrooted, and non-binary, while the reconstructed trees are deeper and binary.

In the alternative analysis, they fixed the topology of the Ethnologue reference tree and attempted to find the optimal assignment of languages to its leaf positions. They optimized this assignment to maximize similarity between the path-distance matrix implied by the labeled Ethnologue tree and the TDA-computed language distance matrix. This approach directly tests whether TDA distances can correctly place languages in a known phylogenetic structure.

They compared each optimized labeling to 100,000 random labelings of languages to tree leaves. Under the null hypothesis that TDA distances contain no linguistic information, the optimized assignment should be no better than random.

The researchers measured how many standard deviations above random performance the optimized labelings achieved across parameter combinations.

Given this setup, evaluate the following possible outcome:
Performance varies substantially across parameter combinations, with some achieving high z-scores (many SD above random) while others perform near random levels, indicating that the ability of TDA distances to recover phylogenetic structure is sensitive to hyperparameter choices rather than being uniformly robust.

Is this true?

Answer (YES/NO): NO